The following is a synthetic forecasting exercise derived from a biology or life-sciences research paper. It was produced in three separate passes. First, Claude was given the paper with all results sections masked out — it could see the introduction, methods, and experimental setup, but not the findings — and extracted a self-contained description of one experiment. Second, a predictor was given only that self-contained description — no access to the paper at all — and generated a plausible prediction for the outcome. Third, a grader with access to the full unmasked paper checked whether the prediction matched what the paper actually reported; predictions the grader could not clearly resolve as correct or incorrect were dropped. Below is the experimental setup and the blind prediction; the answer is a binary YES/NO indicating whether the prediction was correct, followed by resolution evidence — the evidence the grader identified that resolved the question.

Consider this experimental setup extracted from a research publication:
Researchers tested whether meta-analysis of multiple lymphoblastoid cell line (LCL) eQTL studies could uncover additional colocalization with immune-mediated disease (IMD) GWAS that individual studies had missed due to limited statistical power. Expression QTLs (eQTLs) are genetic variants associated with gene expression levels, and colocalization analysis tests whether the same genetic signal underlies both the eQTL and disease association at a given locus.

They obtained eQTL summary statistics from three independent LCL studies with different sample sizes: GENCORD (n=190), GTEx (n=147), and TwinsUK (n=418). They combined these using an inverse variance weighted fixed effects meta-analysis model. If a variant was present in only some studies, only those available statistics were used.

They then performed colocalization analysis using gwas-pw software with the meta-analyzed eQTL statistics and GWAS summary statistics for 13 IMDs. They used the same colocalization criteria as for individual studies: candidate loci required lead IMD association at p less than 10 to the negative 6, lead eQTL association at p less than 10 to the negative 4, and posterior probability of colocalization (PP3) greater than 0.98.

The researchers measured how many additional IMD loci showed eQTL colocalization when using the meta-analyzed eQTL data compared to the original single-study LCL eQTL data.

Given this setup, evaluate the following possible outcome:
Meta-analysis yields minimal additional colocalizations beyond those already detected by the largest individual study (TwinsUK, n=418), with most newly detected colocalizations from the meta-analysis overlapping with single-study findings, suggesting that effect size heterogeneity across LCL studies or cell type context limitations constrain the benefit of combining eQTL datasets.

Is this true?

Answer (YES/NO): NO